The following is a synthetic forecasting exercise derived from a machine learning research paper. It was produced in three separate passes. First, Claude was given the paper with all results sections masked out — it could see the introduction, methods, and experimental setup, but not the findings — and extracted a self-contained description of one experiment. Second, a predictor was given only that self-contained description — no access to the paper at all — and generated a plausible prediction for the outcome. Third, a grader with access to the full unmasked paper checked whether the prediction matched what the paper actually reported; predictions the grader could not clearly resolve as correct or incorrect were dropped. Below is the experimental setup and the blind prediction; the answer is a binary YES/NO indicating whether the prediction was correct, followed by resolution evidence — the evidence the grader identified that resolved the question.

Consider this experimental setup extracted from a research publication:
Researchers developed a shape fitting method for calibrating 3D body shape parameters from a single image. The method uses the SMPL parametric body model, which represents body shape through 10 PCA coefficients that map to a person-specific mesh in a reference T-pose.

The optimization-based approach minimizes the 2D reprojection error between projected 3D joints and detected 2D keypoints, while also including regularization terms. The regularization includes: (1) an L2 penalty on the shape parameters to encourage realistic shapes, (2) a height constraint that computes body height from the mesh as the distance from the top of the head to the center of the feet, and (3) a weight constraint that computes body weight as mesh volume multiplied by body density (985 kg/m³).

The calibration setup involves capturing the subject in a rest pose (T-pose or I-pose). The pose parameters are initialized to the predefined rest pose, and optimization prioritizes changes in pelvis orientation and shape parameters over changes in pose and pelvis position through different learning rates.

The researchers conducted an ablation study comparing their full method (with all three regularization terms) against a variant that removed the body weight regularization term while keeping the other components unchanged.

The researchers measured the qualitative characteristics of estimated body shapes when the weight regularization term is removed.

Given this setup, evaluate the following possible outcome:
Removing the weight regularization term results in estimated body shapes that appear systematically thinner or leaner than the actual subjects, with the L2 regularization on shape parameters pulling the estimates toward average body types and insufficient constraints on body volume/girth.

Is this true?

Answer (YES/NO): NO